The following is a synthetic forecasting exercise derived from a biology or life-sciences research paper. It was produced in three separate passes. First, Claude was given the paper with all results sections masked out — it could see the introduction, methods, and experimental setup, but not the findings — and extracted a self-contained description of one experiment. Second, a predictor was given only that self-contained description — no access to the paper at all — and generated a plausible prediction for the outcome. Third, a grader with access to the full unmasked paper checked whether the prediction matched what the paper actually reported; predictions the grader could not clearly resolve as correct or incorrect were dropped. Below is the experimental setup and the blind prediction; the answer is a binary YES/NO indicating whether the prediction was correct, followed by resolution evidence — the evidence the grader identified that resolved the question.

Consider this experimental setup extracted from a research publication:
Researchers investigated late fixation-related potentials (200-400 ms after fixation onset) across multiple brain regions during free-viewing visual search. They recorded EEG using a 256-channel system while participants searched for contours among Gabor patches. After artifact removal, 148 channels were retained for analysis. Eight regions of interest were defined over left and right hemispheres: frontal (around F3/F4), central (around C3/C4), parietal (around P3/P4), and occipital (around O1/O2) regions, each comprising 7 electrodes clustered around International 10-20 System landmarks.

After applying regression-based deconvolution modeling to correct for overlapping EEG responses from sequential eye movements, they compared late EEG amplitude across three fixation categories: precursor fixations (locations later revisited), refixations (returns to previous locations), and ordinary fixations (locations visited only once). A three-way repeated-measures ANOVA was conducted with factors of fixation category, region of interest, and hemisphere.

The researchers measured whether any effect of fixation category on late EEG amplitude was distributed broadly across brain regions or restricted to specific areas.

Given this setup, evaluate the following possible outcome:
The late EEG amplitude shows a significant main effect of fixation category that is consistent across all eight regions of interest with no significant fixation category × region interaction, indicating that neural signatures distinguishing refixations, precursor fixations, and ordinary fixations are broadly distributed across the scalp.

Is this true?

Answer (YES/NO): NO